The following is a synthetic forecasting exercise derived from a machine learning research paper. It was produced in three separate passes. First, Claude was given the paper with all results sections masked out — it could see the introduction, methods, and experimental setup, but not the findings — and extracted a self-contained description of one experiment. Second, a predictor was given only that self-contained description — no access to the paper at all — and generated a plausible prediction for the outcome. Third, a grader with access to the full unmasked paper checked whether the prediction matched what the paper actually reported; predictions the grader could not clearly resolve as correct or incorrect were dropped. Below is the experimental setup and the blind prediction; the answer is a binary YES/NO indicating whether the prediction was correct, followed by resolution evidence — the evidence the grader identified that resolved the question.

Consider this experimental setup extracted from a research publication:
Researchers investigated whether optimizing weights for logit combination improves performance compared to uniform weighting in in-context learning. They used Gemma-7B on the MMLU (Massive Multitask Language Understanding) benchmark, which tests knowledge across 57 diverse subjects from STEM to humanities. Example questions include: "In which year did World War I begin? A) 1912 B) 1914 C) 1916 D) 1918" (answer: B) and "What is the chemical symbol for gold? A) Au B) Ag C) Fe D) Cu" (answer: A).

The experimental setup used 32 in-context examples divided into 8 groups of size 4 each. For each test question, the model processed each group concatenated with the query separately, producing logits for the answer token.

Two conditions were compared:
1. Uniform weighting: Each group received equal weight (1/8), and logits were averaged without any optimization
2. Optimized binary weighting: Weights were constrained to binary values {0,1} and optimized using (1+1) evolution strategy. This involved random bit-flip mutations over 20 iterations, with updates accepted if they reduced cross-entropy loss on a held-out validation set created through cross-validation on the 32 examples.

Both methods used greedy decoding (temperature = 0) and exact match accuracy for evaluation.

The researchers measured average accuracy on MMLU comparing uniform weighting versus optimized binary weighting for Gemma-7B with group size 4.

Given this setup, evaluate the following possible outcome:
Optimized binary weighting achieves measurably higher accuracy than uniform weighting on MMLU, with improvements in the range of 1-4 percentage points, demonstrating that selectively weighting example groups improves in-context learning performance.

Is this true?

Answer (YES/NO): NO